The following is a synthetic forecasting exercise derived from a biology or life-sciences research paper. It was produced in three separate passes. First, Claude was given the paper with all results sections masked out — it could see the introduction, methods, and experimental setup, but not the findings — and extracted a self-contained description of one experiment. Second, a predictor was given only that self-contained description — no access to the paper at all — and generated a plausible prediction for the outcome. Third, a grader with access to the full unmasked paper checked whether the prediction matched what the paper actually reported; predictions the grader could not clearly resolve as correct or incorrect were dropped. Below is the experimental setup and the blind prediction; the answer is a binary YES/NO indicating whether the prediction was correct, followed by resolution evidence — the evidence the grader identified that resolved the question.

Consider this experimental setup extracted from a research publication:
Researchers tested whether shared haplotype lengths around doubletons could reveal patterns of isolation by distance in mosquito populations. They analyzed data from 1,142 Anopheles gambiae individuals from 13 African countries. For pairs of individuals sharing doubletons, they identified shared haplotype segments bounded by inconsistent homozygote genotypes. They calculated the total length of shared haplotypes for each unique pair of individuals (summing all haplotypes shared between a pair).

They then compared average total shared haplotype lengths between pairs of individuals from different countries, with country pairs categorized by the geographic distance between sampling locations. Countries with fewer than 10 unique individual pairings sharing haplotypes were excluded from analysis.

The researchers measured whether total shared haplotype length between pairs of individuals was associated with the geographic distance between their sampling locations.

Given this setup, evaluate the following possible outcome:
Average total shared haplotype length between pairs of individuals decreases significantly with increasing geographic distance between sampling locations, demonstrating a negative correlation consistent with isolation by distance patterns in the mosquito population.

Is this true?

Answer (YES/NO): YES